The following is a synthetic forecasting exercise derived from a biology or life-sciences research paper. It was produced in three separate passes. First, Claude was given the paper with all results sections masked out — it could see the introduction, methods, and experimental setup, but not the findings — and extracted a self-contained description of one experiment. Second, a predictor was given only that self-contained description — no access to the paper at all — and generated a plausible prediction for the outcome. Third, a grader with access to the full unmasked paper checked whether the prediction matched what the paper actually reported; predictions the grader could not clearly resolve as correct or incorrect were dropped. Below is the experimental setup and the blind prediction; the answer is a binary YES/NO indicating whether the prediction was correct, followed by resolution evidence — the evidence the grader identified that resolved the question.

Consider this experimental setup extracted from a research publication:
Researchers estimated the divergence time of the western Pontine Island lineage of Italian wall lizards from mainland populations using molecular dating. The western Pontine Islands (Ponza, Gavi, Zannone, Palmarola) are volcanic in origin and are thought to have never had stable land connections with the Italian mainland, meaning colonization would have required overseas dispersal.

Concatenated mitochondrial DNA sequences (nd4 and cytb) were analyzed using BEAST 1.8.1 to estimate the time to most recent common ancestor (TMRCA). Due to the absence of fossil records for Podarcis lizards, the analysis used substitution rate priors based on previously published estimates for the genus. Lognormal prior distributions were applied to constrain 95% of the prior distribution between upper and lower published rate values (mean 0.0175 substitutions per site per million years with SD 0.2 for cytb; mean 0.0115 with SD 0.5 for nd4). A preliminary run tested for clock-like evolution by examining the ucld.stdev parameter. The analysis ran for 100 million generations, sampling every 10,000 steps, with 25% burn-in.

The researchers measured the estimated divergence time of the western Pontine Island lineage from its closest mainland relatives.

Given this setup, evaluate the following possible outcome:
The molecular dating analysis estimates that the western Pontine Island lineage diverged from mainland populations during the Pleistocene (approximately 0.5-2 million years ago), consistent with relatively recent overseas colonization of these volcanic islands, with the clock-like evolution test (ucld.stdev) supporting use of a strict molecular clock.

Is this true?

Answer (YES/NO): NO